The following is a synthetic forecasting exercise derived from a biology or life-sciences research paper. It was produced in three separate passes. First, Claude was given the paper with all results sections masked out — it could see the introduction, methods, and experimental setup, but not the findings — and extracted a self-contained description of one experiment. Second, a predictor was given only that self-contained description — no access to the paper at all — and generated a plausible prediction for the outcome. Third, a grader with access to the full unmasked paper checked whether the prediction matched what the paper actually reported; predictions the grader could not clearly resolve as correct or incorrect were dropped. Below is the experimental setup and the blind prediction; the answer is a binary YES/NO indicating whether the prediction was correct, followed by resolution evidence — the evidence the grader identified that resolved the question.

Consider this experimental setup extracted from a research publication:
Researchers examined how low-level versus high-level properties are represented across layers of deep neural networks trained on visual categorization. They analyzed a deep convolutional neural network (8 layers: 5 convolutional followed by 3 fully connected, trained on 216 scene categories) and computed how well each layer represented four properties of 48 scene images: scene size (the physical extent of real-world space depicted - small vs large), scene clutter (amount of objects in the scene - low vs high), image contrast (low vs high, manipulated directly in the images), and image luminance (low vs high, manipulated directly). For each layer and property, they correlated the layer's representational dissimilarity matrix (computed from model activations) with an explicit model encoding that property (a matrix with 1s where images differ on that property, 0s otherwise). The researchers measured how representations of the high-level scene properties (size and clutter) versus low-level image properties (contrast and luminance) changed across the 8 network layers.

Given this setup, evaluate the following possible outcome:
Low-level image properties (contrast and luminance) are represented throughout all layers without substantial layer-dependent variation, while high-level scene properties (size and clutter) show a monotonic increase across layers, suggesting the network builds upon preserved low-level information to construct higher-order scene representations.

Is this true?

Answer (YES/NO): NO